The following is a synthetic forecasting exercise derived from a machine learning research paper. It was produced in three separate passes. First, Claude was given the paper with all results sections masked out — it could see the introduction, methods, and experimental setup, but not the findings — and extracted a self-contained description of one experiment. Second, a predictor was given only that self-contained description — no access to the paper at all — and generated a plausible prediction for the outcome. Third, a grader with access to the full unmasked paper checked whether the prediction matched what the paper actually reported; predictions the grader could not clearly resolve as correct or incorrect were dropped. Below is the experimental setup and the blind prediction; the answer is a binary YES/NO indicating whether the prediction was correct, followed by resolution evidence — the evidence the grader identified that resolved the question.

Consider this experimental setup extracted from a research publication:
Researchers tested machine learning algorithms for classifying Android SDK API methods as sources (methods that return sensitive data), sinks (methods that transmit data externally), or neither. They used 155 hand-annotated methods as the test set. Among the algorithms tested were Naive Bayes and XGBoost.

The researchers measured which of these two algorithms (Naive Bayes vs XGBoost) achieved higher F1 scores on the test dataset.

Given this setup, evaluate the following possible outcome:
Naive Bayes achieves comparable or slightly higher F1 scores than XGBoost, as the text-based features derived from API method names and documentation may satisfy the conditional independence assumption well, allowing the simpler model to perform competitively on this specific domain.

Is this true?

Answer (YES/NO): NO